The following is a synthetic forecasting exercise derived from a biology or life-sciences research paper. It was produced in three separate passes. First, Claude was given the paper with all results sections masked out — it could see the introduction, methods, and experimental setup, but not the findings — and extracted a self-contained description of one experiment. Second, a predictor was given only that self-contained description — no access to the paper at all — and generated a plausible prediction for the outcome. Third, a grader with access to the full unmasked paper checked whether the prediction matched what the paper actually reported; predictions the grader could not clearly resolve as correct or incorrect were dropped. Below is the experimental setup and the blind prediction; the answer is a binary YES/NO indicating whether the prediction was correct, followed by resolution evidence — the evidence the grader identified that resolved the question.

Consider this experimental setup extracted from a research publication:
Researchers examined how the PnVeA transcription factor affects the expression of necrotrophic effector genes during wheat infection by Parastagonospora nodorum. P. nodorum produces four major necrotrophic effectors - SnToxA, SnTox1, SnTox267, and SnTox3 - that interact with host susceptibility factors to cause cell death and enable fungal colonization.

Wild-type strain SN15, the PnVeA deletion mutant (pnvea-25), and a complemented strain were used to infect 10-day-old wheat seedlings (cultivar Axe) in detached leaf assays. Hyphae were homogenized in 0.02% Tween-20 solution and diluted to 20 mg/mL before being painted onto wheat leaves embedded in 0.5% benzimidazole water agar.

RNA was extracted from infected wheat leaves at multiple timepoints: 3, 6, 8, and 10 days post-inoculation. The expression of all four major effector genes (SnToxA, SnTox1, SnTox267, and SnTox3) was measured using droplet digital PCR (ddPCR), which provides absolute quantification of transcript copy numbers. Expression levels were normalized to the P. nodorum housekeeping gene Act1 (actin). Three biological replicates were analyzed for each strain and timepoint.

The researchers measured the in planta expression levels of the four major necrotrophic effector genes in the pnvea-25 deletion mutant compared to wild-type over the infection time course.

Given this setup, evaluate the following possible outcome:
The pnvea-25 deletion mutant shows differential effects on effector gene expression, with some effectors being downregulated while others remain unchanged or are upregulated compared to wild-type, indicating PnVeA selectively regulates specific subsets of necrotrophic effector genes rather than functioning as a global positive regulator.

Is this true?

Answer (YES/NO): NO